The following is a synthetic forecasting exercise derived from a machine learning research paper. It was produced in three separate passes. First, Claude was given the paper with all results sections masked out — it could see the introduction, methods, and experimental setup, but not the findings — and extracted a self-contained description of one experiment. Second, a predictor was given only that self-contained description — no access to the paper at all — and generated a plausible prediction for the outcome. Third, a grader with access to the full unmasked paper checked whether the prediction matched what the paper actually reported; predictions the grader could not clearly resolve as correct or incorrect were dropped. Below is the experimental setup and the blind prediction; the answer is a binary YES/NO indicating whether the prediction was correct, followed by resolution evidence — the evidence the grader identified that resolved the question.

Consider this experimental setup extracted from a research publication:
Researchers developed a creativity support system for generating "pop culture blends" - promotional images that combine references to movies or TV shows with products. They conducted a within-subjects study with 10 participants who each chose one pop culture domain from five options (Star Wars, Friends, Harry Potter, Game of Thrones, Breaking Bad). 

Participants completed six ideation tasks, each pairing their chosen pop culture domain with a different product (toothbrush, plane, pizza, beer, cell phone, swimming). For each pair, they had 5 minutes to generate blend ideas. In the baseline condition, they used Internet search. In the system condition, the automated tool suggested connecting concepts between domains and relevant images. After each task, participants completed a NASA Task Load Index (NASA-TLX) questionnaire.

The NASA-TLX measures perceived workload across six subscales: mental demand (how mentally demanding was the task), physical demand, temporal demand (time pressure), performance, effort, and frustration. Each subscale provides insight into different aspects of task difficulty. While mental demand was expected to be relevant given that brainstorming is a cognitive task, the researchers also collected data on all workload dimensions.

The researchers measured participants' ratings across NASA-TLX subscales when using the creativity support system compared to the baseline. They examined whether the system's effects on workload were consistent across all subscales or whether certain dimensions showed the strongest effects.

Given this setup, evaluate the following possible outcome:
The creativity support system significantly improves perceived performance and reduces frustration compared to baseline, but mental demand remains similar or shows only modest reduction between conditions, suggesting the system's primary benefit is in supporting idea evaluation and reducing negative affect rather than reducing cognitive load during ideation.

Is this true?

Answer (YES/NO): NO